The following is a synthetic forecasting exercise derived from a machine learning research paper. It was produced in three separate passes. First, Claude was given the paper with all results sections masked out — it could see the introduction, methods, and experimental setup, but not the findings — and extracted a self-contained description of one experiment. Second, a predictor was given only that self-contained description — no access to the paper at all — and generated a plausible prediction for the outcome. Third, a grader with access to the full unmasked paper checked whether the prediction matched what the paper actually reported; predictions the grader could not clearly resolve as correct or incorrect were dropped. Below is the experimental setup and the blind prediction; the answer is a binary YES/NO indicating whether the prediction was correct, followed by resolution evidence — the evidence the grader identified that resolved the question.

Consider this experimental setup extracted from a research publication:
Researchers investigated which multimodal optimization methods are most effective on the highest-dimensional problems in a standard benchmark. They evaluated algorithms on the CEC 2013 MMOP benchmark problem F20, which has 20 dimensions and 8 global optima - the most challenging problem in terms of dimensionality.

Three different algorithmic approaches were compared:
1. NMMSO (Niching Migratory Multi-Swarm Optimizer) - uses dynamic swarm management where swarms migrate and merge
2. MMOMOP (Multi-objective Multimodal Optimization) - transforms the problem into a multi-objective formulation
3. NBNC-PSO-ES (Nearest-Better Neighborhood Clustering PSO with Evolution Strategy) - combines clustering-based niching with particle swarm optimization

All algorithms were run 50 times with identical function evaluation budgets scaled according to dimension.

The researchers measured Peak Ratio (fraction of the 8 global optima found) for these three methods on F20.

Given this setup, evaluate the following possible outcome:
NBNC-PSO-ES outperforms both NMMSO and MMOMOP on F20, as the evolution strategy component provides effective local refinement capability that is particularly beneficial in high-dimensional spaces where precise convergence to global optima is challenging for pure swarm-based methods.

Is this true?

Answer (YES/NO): YES